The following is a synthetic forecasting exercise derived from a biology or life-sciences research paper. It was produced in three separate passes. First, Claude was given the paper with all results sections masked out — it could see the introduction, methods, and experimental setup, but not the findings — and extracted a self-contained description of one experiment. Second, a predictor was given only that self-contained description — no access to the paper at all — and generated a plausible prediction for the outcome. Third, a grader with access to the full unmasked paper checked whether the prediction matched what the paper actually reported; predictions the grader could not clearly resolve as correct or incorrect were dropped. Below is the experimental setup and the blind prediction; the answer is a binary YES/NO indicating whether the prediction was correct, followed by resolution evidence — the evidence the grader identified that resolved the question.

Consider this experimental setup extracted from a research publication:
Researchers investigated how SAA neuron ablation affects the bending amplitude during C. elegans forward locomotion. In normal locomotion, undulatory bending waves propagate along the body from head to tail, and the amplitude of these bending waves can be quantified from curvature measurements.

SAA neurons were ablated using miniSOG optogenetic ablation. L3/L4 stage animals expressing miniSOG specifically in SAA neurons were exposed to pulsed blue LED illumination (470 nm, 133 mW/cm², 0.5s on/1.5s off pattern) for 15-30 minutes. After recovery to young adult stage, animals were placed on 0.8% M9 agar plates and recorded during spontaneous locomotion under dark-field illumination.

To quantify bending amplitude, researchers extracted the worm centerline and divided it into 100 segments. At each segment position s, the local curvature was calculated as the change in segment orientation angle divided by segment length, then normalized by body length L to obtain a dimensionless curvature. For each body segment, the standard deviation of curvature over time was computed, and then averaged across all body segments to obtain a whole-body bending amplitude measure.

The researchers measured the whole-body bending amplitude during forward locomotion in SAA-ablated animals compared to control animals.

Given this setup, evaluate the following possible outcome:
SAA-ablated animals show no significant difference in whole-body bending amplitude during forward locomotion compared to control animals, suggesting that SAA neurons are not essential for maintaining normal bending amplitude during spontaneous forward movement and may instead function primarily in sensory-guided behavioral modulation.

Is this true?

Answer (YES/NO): NO